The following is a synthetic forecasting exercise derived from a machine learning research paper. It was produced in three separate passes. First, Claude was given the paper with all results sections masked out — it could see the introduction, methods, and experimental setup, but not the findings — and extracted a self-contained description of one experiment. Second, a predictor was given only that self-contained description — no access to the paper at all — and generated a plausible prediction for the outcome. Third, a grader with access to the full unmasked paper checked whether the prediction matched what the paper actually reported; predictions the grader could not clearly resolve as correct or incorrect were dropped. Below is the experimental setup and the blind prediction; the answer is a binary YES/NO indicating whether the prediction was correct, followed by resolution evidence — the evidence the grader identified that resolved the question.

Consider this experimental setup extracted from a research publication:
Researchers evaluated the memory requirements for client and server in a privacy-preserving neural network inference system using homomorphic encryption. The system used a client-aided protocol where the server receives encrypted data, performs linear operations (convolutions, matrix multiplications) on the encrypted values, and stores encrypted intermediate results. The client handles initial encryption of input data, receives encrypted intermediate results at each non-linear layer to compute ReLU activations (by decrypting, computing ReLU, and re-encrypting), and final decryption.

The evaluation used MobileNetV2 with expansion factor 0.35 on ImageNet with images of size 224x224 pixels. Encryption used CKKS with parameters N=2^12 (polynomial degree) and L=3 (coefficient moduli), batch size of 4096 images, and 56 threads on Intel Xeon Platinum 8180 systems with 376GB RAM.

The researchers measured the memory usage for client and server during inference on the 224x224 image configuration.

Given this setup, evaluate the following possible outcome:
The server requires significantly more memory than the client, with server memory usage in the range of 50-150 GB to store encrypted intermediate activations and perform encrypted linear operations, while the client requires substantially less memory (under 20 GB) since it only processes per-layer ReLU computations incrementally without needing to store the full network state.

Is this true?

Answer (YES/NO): NO